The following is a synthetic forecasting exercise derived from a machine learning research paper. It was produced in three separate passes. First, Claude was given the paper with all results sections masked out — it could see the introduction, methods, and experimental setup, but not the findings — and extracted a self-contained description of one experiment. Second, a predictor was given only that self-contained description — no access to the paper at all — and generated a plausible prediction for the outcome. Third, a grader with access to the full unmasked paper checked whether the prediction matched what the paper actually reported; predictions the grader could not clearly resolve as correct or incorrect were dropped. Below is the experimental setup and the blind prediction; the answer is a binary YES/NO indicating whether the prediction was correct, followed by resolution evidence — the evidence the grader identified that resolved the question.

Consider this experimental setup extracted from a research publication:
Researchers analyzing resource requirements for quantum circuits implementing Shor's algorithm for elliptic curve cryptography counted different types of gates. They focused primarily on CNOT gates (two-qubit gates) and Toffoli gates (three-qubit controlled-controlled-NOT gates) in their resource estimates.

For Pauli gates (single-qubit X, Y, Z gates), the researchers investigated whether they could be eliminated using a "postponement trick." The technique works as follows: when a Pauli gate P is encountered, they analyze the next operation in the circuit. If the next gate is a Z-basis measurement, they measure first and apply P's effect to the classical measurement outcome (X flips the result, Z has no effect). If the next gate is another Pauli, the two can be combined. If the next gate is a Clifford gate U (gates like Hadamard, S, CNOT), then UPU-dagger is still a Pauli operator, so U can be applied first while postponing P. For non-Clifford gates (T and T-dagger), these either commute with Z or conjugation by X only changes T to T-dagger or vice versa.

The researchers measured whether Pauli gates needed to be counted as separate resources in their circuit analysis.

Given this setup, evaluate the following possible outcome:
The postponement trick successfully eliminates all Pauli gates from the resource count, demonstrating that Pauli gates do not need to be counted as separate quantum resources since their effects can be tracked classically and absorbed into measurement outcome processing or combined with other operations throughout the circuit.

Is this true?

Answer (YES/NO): YES